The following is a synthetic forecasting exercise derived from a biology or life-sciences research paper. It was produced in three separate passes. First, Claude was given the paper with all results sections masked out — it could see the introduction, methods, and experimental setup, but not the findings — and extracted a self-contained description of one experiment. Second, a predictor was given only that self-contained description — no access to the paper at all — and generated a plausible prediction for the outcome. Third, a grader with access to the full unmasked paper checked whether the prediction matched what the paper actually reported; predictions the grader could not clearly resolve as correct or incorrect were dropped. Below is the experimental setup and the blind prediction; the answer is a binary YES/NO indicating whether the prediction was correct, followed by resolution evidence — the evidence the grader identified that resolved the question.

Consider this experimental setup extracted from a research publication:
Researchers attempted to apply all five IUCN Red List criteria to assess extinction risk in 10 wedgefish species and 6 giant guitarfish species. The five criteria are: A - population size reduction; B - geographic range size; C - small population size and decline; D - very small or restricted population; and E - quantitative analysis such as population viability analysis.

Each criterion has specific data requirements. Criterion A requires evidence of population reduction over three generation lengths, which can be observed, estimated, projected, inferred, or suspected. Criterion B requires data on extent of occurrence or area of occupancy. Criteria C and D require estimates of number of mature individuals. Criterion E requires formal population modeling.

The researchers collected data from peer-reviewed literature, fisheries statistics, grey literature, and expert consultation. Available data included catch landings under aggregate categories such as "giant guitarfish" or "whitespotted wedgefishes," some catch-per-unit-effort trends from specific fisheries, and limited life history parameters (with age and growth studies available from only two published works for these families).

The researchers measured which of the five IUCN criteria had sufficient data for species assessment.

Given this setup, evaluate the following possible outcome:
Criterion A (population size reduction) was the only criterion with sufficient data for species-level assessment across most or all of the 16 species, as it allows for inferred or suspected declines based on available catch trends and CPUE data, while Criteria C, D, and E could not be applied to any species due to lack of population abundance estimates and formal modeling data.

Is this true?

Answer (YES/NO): YES